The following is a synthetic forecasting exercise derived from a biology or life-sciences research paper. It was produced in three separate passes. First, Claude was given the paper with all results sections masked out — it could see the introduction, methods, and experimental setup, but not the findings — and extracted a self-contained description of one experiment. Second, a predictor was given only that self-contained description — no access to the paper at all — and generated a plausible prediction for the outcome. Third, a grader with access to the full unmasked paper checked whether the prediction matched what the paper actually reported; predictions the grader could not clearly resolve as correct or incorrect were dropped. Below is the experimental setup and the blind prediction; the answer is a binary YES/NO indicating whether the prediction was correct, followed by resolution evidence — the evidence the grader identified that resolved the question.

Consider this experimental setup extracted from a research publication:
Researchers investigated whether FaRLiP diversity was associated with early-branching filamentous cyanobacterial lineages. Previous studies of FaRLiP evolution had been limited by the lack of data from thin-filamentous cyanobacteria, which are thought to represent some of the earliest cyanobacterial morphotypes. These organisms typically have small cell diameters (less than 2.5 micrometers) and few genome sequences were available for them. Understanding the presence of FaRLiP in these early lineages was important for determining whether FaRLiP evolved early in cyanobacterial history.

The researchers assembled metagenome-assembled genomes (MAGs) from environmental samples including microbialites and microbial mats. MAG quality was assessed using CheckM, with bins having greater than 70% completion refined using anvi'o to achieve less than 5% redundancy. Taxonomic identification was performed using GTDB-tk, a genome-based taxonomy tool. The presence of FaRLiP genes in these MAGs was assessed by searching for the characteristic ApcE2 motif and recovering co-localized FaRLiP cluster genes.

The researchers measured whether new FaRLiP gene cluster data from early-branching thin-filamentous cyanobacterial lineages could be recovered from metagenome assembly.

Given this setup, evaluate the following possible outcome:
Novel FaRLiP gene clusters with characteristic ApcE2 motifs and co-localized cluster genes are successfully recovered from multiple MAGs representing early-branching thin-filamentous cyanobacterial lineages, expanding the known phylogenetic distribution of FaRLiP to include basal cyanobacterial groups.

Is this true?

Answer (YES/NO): YES